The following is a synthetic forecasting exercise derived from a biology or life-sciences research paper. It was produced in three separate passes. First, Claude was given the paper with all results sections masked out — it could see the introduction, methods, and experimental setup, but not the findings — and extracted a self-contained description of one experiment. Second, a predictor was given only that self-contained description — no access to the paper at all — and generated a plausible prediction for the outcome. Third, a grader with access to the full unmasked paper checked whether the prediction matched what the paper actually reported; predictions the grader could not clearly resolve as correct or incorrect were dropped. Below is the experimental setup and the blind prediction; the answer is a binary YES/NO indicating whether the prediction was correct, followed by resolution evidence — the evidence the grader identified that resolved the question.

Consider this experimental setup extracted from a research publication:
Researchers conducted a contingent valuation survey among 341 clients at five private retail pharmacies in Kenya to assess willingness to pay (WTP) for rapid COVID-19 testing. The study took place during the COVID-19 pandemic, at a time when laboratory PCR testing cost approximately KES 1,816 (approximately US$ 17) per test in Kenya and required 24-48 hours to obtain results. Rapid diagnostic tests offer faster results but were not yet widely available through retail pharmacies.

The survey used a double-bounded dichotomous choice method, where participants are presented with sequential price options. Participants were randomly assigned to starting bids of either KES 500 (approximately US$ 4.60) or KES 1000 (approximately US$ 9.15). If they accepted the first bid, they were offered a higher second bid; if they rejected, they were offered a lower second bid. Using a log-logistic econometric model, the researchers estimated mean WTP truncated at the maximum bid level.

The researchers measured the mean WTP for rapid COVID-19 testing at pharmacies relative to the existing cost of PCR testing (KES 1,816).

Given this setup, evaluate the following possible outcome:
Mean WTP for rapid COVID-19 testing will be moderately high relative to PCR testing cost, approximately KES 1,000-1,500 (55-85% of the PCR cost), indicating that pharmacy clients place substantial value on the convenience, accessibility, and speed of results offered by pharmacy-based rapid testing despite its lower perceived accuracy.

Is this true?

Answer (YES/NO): NO